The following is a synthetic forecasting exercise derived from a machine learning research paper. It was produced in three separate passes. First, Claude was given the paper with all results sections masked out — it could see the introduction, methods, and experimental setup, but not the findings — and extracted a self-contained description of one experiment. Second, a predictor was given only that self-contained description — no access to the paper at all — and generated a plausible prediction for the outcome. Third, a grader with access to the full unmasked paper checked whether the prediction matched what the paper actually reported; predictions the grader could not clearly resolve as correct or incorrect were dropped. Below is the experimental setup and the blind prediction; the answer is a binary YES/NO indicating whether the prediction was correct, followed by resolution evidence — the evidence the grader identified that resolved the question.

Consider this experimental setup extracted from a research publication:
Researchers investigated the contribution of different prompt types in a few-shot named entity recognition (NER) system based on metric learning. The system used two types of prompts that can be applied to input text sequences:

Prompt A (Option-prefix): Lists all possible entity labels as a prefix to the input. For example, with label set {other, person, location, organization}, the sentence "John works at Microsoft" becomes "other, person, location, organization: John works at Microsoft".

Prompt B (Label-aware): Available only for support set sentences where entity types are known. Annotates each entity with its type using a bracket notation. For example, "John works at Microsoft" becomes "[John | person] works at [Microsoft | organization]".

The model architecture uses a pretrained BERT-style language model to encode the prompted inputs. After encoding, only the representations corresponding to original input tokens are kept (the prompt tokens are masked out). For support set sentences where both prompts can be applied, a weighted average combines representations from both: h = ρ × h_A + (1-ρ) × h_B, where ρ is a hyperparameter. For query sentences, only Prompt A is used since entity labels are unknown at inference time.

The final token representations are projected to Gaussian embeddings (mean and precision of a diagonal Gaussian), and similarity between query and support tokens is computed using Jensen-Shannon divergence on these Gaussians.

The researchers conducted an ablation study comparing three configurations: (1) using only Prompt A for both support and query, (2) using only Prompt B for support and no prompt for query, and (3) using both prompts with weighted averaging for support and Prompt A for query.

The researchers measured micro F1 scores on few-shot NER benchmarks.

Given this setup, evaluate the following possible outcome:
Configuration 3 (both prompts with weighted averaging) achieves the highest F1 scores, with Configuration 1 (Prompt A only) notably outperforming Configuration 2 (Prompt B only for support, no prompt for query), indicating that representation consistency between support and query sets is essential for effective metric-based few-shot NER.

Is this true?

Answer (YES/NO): NO